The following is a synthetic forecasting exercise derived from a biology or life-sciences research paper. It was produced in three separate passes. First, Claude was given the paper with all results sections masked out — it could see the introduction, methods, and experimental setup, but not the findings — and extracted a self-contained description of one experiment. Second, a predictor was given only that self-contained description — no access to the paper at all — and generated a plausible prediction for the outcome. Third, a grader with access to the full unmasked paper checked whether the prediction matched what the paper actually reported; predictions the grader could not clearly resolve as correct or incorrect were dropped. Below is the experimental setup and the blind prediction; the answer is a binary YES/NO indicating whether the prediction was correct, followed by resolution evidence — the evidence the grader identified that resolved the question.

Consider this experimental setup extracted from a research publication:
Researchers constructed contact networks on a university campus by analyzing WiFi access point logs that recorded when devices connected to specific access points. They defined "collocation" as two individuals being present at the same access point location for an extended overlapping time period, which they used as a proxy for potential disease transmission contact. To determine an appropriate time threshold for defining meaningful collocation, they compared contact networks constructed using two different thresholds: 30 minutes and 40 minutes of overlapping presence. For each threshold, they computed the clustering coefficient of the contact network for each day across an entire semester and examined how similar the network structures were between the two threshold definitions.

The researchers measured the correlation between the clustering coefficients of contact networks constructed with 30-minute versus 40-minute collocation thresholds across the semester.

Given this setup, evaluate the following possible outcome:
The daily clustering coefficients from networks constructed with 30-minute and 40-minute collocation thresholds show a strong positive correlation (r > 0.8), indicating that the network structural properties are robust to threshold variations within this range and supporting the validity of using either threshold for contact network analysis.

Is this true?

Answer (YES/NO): YES